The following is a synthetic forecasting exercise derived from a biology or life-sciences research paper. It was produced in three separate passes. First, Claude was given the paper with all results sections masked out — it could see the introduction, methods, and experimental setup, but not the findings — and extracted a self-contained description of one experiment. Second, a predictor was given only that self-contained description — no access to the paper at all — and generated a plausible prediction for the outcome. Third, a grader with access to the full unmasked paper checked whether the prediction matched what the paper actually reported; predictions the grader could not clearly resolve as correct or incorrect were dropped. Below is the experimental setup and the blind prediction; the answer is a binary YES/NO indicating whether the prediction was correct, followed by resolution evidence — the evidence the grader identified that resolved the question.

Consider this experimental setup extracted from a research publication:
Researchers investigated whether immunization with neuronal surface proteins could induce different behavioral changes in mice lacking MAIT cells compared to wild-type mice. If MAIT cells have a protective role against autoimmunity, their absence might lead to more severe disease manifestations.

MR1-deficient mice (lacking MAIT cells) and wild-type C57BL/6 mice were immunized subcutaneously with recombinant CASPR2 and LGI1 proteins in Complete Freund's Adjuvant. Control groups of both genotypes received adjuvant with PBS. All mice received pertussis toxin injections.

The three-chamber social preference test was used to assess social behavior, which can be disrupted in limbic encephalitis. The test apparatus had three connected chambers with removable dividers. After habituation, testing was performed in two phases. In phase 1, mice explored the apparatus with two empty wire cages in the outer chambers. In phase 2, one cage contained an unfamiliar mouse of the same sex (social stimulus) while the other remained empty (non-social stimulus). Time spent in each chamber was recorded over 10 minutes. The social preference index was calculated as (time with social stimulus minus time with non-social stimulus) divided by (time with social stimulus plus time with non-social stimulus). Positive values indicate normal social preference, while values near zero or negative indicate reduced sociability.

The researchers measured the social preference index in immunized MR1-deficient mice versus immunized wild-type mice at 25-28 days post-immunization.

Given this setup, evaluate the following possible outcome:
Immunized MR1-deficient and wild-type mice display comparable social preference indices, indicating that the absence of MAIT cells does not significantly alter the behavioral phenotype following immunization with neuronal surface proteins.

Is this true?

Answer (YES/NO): YES